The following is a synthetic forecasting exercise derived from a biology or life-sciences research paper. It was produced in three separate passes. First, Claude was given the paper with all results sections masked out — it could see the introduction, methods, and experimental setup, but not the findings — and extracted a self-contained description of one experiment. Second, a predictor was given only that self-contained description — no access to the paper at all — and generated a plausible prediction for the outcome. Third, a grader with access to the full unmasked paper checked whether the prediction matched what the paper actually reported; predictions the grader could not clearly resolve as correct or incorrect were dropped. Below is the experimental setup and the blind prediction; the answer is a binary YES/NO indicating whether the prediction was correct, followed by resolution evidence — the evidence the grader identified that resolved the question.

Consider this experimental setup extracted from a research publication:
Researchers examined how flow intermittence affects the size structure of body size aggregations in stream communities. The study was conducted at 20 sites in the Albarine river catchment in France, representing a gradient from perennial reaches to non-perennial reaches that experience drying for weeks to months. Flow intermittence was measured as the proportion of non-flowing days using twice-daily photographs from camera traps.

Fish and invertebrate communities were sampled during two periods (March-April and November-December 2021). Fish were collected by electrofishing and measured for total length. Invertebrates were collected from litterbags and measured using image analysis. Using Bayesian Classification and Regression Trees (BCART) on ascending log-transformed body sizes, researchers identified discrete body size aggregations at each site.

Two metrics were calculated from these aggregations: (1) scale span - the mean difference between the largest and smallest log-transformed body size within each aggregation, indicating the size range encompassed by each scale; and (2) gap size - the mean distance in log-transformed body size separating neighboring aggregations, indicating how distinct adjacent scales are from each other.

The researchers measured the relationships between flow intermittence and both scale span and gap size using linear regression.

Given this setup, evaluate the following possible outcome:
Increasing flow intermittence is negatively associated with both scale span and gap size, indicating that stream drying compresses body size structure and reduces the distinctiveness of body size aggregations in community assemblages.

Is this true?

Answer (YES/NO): NO